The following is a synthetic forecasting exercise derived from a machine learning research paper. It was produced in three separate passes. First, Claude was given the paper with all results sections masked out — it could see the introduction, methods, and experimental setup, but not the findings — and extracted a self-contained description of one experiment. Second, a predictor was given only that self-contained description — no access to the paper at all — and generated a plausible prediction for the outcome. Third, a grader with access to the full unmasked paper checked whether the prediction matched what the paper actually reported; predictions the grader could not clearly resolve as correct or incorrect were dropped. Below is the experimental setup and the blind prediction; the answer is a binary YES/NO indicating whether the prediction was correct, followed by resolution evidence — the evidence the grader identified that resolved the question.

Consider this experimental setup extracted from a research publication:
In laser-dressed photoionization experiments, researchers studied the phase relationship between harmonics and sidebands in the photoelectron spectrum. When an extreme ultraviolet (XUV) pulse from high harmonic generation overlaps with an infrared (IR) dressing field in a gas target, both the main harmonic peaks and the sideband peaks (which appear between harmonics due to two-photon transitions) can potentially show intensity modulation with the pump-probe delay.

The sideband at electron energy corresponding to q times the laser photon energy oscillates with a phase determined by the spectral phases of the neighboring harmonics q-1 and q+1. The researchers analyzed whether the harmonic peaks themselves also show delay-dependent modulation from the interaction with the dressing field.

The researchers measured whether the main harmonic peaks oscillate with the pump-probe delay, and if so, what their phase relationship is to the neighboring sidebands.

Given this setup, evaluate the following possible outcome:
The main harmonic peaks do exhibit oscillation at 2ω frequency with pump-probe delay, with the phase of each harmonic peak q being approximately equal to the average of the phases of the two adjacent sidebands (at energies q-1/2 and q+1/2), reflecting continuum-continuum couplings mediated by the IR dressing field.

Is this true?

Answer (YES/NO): NO